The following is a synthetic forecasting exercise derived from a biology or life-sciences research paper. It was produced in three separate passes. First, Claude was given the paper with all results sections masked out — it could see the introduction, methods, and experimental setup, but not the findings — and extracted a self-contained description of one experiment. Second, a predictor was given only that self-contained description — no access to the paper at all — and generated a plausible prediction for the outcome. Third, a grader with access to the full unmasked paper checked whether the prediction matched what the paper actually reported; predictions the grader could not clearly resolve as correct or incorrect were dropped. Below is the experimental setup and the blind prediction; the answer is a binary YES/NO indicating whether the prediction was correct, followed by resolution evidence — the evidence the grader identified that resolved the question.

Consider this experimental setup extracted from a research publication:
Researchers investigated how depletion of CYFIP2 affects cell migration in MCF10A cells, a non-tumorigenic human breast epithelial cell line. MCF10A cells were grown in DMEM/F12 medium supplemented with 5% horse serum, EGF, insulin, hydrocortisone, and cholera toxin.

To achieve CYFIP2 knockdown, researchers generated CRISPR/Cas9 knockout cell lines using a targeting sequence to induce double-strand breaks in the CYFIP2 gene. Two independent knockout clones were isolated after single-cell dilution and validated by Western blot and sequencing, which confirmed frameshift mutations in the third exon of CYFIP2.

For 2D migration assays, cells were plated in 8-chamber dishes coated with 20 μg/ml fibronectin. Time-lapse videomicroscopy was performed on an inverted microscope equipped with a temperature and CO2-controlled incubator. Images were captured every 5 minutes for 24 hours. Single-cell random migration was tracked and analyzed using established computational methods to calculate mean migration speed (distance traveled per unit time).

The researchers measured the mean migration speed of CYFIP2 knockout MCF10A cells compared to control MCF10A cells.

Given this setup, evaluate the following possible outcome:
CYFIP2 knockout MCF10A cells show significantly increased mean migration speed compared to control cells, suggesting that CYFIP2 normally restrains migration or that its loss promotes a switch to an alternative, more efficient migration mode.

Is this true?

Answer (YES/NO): NO